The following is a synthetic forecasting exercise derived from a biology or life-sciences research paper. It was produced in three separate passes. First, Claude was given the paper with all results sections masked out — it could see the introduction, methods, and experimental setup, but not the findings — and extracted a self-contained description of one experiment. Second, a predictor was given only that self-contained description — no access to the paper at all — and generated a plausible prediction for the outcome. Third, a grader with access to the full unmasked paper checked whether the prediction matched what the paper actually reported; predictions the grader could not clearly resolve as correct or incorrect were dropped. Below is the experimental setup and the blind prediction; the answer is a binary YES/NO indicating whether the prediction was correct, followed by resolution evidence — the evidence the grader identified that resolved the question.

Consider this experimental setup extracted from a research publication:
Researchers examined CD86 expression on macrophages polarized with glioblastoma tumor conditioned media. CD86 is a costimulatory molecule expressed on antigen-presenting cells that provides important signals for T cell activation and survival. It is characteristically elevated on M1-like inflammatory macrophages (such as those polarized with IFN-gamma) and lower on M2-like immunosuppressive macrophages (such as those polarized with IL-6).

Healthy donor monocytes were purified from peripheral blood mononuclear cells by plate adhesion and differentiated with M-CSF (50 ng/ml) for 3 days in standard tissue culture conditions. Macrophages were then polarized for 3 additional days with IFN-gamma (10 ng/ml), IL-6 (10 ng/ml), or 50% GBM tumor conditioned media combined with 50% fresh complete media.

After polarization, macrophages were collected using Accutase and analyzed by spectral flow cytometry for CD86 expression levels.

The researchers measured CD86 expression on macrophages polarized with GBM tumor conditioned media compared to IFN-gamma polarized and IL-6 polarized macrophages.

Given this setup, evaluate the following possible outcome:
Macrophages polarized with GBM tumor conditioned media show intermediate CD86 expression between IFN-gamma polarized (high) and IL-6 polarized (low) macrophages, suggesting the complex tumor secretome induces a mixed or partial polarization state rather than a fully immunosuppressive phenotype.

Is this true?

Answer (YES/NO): NO